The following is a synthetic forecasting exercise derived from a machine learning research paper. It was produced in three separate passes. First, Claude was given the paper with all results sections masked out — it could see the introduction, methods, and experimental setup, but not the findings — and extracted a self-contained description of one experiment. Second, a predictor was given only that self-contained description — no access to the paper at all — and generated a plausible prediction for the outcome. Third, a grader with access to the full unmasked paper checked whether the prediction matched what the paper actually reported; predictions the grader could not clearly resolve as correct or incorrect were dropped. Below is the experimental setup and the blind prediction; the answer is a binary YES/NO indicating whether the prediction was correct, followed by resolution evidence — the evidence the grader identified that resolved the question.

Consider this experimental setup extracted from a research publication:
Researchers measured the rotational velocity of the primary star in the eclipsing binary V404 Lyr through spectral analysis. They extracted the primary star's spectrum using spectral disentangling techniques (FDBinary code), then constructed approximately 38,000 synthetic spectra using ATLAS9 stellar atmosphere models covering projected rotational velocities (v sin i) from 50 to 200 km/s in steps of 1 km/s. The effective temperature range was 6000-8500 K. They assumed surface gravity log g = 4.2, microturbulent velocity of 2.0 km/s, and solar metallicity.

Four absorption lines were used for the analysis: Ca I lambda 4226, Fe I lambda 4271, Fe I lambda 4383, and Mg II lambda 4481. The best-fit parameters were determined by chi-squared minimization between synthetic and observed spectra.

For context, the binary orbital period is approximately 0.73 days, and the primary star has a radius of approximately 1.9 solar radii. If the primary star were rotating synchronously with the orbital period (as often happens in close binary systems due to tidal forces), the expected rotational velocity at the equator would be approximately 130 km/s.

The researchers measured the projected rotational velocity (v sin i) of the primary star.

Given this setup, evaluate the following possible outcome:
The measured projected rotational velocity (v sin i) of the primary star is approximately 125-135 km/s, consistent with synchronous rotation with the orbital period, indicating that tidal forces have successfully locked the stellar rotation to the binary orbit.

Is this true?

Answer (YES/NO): NO